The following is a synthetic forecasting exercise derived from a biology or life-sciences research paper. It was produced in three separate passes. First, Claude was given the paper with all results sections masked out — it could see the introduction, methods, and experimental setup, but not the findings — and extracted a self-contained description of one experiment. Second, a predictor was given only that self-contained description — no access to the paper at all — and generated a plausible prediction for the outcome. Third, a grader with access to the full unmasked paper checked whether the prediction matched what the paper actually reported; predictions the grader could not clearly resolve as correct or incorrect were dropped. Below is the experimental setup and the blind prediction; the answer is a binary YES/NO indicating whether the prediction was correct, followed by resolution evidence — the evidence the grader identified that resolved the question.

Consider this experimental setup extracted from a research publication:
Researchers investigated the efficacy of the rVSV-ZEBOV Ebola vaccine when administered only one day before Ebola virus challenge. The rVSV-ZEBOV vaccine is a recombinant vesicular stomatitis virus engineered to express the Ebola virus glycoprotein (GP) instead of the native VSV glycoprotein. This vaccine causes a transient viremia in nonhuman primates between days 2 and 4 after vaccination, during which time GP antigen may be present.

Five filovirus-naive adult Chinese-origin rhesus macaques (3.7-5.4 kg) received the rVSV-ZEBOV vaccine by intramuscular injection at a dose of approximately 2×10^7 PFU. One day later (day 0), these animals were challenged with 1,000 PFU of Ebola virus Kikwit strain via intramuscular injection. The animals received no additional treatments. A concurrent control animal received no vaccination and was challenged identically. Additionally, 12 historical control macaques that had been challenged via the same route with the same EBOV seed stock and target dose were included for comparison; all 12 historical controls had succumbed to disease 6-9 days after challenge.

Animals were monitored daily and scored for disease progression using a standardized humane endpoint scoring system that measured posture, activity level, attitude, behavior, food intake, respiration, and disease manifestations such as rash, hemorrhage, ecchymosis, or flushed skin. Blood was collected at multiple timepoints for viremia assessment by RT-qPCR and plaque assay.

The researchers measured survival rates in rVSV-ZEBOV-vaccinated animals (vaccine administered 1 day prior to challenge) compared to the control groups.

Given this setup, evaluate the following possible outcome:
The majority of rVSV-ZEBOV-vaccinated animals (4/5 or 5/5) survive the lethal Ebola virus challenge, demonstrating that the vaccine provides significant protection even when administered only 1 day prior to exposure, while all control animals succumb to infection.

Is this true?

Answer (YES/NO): NO